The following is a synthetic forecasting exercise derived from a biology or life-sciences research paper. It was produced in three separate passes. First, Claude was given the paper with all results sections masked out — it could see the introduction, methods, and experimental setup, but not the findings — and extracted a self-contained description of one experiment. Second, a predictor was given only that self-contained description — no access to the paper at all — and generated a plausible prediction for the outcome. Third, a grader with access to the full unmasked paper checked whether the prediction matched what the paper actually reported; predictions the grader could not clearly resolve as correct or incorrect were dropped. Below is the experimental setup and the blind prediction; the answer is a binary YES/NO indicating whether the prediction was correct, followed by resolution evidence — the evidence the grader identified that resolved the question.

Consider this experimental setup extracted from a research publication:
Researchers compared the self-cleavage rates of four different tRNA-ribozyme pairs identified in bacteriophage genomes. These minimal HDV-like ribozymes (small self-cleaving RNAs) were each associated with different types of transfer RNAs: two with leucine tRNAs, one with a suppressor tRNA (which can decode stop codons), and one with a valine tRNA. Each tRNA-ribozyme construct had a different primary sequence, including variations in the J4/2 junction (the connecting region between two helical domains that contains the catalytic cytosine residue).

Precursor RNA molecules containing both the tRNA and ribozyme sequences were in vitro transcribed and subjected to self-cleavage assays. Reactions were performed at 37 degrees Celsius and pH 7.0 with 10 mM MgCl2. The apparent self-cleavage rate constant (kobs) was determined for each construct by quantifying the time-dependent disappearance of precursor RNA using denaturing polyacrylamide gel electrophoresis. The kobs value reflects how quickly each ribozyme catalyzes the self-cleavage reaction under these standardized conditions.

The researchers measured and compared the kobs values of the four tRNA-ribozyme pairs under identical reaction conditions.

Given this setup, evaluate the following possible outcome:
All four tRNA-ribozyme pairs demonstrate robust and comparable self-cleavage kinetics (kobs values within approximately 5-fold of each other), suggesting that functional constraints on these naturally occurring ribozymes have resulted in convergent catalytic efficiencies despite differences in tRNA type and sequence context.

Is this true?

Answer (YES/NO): NO